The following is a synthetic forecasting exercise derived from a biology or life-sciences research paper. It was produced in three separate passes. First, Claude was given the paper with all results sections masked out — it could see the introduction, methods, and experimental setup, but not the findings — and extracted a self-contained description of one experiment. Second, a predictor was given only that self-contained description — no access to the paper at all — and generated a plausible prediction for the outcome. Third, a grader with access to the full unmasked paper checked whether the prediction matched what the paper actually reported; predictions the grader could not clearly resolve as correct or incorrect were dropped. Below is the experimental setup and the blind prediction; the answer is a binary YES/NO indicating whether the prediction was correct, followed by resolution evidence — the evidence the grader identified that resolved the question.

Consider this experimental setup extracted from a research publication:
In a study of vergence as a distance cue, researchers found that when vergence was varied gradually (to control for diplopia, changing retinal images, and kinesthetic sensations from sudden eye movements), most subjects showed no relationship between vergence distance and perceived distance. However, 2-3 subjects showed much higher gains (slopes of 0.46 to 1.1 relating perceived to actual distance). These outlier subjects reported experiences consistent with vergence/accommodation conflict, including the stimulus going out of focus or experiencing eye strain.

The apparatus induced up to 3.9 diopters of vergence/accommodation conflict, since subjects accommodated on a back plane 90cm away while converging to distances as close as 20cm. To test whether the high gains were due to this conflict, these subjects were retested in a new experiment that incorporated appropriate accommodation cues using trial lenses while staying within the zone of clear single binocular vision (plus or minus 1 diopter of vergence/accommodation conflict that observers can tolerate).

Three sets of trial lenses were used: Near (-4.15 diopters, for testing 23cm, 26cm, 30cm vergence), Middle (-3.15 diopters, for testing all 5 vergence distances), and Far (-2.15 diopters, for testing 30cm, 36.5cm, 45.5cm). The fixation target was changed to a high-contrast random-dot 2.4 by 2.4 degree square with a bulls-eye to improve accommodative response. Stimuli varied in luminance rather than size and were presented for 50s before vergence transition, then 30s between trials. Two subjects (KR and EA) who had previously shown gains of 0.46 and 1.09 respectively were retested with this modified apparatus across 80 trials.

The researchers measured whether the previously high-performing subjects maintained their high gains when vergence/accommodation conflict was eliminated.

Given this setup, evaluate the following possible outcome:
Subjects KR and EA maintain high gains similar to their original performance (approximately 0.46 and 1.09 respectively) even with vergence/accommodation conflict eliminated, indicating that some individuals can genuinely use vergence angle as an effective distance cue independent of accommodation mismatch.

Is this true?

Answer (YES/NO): NO